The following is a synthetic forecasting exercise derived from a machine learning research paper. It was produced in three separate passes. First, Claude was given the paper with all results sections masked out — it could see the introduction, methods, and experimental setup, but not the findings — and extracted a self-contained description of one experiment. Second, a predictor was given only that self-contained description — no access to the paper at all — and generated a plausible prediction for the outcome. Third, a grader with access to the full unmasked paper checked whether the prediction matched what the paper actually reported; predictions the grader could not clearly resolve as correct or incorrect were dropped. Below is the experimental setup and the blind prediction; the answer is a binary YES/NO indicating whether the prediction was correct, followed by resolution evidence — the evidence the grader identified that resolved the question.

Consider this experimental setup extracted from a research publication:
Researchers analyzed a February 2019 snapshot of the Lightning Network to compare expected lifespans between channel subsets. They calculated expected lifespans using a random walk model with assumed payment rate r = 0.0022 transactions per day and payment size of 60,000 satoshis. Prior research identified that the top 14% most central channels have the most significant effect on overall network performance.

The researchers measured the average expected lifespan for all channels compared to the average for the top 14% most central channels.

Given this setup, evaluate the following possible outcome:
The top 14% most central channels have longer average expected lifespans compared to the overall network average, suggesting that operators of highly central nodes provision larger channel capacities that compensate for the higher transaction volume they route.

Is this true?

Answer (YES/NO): NO